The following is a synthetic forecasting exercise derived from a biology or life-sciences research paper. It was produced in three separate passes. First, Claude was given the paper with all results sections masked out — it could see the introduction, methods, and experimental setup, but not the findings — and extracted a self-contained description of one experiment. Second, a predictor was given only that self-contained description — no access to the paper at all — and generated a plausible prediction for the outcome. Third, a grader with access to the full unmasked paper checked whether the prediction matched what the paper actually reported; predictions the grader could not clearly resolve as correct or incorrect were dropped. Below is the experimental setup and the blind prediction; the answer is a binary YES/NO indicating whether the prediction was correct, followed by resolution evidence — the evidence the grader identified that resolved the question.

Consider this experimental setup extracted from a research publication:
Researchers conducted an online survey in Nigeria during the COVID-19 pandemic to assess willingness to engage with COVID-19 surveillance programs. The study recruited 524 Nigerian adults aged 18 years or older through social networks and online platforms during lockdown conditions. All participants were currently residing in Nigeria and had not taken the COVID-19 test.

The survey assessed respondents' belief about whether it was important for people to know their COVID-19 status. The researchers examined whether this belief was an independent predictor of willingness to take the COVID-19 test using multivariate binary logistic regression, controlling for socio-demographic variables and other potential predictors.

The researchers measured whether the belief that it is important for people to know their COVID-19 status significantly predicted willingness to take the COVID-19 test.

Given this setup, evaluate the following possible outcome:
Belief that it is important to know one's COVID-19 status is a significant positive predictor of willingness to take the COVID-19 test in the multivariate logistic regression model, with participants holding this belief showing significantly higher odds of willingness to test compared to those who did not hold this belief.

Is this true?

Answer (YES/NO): YES